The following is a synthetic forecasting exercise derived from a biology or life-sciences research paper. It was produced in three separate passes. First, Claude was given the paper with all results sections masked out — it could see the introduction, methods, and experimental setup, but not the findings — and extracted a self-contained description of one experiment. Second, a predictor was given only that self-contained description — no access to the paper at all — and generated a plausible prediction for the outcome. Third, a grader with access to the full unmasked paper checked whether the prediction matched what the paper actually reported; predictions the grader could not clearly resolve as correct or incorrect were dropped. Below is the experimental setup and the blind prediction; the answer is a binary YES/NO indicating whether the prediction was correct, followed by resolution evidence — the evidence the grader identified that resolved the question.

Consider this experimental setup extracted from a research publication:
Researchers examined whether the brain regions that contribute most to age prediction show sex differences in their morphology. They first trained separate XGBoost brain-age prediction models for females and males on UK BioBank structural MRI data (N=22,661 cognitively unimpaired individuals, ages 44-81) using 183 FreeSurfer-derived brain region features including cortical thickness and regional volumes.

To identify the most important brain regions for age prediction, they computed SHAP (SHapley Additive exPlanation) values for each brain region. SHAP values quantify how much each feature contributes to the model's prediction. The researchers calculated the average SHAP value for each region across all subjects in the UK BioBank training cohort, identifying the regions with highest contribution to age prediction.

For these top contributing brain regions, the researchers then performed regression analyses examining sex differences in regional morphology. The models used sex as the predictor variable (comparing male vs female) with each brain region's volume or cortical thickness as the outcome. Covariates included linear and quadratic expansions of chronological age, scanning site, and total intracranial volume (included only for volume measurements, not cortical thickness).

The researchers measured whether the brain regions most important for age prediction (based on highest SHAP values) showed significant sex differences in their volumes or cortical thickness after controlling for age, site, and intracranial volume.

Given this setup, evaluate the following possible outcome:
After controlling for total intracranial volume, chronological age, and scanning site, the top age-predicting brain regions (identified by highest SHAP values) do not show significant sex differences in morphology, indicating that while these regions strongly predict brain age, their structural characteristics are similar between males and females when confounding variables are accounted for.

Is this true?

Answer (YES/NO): NO